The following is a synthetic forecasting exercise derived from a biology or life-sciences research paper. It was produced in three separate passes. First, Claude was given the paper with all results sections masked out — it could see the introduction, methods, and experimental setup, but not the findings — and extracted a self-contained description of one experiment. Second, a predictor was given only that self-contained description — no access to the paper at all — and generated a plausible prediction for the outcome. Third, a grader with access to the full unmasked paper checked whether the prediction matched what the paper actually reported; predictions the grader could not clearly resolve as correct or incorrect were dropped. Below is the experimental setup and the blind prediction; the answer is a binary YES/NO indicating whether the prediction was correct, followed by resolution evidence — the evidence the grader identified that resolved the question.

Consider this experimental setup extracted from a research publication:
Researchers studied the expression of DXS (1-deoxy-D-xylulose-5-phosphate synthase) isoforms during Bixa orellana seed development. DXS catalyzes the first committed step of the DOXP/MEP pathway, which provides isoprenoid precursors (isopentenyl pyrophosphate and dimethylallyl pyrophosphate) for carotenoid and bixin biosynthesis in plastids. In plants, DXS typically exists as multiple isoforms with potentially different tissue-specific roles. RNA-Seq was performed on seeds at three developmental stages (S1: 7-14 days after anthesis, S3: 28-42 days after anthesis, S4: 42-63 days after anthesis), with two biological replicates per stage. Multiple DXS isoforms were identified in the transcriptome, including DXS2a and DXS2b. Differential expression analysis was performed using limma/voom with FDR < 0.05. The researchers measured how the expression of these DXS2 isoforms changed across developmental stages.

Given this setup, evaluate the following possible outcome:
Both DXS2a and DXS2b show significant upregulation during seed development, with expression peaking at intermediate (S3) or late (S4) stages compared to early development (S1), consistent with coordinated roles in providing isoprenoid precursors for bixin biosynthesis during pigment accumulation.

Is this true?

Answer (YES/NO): NO